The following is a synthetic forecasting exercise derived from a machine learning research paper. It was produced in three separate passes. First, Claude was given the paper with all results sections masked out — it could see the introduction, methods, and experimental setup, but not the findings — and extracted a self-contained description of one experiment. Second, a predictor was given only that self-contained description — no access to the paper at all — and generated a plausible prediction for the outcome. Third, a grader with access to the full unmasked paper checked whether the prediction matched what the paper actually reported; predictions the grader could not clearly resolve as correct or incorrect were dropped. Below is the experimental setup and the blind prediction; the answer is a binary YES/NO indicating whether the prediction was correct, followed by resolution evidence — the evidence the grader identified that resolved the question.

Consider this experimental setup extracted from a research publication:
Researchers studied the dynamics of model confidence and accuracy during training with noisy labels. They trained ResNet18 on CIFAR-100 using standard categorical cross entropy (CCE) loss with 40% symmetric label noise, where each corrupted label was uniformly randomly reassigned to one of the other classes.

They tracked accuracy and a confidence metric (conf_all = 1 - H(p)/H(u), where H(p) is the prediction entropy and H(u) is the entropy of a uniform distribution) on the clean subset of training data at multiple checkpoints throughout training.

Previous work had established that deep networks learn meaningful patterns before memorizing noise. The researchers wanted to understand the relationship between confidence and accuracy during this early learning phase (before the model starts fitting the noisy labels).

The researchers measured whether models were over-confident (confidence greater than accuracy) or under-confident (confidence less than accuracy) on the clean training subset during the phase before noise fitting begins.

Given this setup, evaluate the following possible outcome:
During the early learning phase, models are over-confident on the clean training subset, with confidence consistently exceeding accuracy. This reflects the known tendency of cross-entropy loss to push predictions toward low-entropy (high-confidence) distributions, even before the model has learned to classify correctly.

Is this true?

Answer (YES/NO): NO